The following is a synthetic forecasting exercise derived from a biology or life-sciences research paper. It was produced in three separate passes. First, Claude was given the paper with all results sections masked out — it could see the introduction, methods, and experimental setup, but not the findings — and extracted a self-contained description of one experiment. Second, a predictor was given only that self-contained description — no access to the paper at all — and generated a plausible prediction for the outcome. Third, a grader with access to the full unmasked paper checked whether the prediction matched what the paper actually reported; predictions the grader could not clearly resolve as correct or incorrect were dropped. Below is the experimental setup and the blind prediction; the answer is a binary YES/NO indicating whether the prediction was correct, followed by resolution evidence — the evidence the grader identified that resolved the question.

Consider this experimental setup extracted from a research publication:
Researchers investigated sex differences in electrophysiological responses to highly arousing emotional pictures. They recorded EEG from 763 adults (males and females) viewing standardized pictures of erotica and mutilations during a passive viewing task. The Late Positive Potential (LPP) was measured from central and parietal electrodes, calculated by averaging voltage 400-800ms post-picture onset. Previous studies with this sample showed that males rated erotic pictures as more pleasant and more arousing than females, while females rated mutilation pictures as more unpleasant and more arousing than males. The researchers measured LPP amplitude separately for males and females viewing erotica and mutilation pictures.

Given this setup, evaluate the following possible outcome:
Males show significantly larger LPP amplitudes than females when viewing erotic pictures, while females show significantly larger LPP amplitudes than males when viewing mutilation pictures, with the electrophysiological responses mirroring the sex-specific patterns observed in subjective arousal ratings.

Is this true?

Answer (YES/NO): NO